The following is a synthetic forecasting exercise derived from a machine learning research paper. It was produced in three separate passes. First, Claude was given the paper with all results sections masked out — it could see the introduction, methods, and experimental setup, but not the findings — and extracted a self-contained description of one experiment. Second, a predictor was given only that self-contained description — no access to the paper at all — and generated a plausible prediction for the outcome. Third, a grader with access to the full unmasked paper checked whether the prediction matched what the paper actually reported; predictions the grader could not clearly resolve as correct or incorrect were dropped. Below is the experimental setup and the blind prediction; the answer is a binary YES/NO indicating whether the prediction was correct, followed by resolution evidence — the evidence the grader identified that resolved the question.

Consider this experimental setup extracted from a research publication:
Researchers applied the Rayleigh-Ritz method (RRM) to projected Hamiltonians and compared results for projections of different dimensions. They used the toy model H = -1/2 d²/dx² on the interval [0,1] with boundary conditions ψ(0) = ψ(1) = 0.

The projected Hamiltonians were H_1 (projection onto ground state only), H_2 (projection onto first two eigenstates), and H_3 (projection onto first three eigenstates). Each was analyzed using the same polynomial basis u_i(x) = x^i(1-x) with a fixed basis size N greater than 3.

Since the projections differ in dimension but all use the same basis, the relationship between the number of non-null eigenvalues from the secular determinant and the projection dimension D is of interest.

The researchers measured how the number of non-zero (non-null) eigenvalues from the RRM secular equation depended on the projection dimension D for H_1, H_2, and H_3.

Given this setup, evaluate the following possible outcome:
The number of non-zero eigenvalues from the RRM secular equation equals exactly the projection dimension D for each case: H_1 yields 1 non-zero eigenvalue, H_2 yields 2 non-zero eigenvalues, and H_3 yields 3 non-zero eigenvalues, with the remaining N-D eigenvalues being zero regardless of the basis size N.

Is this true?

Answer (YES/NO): YES